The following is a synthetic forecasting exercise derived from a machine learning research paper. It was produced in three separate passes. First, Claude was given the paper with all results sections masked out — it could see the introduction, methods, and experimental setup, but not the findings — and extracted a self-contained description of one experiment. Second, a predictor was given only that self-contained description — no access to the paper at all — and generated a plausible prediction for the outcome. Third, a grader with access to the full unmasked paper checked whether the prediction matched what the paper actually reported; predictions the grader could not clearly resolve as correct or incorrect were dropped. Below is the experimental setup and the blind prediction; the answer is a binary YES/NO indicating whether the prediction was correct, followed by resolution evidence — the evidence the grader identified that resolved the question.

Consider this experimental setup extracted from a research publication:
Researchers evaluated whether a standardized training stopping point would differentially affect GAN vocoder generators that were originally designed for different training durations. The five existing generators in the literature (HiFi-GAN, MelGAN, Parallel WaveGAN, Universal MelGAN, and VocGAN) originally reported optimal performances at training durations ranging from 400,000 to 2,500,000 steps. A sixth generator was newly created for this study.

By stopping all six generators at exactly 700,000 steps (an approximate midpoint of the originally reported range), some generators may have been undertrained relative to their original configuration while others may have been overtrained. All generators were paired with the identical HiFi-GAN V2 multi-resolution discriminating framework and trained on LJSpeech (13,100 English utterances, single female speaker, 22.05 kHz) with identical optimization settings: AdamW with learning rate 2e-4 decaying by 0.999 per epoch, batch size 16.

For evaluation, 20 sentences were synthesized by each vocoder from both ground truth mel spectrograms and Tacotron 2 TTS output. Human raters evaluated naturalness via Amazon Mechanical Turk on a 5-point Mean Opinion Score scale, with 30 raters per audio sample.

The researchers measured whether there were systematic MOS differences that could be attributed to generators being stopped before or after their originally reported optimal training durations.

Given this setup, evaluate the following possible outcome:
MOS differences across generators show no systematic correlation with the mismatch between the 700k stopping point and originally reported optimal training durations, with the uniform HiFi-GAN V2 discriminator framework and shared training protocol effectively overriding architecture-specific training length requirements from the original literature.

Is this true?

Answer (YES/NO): YES